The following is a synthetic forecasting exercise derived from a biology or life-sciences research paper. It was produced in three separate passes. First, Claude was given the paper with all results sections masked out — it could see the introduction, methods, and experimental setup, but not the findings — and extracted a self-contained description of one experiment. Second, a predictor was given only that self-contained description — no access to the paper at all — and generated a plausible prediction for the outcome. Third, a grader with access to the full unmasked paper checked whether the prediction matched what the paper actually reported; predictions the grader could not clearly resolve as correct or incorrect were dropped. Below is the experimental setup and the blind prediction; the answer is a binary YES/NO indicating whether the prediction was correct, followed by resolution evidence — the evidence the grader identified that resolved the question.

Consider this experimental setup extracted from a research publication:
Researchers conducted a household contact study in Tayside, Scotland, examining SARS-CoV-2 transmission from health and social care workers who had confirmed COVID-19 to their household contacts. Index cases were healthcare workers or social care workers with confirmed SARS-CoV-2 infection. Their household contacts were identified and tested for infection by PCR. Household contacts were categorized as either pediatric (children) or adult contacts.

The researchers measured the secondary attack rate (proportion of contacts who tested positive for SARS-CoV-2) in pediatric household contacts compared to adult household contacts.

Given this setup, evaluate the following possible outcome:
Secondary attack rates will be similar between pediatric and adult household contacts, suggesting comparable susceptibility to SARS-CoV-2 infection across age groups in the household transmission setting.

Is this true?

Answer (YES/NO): NO